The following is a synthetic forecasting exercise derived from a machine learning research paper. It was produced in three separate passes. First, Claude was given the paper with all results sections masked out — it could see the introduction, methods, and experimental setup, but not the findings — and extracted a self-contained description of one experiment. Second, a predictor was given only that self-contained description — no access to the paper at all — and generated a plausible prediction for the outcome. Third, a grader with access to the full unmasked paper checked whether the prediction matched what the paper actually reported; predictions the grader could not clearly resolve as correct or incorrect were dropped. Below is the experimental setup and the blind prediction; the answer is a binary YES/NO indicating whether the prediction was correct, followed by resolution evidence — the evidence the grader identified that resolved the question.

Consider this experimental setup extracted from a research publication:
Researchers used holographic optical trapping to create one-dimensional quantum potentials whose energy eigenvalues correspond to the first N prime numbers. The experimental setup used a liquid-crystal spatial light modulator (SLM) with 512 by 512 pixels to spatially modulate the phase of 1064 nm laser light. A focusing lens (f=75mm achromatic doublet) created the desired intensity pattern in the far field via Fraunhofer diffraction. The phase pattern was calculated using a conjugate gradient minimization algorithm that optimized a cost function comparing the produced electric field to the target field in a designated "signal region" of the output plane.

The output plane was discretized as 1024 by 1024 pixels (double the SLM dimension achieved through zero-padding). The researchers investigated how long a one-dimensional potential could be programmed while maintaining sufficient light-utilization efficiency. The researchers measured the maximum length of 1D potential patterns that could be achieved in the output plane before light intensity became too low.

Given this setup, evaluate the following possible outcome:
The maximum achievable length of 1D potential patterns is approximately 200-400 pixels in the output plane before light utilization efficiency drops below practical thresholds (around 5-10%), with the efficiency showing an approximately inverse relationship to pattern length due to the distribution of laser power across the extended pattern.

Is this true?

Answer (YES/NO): NO